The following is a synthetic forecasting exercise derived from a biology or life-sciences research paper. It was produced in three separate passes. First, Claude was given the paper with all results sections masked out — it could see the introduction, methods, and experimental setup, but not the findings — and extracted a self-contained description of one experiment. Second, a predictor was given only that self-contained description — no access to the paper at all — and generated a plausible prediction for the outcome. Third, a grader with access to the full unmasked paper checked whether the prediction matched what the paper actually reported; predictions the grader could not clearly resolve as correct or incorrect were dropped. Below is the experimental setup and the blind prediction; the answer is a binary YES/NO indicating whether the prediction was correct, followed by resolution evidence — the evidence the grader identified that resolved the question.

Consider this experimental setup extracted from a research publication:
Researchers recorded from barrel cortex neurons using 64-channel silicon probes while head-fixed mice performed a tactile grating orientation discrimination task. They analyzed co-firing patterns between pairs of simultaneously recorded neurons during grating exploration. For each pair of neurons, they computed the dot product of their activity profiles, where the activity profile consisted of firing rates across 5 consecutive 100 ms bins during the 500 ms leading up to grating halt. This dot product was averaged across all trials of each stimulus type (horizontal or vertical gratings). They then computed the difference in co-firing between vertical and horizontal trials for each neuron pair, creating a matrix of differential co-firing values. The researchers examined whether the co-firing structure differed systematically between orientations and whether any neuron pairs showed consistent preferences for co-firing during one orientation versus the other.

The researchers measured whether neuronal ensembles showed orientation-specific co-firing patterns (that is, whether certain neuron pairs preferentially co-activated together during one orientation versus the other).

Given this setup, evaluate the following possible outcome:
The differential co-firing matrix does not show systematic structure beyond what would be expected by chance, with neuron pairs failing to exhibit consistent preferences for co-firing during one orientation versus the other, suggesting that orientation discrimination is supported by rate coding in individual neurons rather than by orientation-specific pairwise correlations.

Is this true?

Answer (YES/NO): NO